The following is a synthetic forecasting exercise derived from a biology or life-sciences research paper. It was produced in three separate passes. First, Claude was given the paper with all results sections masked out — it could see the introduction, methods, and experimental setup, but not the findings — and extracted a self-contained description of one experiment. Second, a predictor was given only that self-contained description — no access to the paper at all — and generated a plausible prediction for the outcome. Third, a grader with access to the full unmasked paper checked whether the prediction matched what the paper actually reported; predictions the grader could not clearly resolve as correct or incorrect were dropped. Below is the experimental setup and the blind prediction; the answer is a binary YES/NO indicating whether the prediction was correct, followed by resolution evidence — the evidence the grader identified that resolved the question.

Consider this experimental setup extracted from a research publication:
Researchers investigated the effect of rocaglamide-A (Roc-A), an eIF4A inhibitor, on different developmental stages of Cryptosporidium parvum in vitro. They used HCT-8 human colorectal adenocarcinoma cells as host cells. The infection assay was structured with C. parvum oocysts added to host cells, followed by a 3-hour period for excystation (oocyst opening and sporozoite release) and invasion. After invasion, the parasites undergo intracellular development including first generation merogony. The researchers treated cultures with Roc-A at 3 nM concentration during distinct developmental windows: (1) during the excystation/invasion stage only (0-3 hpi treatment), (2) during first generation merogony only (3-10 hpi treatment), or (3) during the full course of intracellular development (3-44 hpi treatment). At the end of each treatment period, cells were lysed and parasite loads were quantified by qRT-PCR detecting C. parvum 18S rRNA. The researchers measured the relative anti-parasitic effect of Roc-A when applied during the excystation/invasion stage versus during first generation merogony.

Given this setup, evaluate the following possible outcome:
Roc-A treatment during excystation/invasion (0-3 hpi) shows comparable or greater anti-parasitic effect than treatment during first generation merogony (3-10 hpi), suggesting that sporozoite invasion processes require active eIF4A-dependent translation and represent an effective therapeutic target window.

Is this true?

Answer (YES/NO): NO